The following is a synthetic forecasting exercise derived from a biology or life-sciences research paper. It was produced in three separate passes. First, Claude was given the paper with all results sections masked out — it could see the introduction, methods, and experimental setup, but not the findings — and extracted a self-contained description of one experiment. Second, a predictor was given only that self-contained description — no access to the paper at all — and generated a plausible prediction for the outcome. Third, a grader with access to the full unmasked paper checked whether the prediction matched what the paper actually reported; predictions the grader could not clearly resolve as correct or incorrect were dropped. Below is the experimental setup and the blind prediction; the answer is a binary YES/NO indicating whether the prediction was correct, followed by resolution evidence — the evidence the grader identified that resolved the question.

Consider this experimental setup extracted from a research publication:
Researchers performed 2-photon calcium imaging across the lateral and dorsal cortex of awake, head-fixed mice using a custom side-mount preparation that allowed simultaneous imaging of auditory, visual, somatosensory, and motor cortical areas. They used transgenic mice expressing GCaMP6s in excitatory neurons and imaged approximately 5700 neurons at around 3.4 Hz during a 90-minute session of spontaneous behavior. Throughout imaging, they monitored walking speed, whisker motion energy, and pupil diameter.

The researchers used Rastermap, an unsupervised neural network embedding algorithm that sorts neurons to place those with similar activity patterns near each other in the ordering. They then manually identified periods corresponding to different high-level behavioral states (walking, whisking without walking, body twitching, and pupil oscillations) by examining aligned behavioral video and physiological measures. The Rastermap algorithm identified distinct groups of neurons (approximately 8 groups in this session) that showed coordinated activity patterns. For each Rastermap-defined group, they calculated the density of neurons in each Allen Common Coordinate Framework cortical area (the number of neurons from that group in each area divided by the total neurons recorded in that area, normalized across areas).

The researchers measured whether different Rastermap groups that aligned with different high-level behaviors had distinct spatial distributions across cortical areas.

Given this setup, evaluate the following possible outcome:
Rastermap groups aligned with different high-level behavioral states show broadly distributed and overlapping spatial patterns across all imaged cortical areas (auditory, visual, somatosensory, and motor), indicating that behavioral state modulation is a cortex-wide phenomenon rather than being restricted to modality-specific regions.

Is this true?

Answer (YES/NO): NO